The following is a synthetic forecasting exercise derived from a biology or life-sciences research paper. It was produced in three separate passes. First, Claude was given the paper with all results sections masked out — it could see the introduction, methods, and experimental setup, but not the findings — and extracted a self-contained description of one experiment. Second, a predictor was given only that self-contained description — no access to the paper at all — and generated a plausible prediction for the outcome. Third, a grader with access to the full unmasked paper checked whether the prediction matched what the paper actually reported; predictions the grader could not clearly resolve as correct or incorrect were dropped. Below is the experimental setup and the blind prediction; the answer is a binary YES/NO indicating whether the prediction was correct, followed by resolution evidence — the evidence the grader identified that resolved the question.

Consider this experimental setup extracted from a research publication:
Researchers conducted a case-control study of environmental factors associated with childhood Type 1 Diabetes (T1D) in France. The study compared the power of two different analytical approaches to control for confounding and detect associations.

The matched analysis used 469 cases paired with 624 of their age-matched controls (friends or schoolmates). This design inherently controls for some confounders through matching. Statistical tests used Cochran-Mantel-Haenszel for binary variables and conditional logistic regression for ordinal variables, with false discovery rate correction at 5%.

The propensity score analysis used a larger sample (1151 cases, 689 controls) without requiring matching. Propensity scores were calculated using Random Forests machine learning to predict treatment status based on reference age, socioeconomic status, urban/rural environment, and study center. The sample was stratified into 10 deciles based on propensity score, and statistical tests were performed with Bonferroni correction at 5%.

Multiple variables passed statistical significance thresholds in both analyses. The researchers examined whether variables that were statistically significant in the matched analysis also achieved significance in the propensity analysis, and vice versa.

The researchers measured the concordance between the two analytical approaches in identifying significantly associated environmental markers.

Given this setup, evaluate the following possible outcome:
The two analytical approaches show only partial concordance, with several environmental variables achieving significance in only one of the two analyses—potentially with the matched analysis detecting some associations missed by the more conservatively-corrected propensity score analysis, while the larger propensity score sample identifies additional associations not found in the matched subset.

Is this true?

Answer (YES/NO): YES